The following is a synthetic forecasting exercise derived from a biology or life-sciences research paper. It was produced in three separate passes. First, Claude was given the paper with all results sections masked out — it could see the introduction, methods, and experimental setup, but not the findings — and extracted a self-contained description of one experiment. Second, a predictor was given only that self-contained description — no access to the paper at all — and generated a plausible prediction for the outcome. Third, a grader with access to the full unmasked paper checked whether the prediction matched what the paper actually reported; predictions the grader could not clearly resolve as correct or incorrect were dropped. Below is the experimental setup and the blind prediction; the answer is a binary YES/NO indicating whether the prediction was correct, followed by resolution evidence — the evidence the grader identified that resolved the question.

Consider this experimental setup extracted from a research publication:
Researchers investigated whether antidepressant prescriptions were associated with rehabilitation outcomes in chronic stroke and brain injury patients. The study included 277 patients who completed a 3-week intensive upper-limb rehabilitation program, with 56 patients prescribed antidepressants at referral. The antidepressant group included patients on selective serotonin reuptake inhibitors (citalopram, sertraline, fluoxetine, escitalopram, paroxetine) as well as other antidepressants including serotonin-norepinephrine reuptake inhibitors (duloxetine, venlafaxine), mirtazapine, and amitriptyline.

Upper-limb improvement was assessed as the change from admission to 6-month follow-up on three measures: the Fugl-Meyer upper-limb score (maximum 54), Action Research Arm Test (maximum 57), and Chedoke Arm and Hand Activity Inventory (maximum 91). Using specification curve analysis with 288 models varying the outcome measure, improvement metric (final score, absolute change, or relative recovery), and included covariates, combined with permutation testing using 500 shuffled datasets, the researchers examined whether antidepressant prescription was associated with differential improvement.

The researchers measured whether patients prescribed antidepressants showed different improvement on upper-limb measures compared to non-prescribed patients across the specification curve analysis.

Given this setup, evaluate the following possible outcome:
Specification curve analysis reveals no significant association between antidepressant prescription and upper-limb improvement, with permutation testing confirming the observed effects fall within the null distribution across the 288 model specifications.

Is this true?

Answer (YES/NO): NO